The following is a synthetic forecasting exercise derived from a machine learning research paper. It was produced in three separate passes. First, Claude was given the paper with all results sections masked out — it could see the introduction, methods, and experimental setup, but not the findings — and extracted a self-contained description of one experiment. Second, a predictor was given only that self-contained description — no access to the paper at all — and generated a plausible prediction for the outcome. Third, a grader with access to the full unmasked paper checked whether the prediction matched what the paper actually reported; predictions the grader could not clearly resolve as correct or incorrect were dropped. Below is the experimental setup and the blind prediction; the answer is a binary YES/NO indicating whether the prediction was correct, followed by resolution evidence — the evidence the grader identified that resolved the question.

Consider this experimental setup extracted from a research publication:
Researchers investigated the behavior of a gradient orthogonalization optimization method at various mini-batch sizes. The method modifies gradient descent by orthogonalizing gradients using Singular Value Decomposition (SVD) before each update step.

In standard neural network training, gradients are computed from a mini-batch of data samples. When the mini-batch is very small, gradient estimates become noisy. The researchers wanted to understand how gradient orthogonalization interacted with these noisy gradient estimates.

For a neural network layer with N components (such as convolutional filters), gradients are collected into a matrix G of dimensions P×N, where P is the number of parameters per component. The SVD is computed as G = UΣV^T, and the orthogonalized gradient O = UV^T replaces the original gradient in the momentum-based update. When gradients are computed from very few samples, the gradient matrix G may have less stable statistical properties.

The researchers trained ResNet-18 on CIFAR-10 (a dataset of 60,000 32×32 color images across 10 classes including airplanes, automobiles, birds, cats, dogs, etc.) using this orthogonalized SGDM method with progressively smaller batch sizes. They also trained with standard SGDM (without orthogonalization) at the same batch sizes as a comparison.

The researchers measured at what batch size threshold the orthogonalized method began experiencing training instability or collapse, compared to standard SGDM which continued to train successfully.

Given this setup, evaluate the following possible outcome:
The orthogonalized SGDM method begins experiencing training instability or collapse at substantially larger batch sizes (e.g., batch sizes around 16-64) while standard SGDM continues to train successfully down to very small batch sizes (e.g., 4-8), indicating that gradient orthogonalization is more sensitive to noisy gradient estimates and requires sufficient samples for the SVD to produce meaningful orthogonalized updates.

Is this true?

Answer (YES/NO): YES